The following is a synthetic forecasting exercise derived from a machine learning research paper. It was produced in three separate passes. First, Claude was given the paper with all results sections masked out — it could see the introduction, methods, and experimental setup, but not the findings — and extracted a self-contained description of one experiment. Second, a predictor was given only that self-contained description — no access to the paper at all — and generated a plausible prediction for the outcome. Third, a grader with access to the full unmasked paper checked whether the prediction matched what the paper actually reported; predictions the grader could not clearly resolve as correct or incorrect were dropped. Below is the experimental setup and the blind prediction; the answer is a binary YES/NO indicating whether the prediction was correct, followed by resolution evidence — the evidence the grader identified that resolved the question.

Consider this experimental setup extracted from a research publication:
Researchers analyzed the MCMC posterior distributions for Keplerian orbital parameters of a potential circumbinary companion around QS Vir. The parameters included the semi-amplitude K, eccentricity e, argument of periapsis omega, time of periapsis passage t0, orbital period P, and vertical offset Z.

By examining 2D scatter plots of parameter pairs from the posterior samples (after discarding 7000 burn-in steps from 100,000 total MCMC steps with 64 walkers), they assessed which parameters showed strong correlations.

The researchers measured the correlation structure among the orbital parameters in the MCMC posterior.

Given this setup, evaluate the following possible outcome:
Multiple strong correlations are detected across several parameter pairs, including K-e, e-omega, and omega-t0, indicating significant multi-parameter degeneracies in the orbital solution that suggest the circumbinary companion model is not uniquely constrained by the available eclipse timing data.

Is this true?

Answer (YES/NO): NO